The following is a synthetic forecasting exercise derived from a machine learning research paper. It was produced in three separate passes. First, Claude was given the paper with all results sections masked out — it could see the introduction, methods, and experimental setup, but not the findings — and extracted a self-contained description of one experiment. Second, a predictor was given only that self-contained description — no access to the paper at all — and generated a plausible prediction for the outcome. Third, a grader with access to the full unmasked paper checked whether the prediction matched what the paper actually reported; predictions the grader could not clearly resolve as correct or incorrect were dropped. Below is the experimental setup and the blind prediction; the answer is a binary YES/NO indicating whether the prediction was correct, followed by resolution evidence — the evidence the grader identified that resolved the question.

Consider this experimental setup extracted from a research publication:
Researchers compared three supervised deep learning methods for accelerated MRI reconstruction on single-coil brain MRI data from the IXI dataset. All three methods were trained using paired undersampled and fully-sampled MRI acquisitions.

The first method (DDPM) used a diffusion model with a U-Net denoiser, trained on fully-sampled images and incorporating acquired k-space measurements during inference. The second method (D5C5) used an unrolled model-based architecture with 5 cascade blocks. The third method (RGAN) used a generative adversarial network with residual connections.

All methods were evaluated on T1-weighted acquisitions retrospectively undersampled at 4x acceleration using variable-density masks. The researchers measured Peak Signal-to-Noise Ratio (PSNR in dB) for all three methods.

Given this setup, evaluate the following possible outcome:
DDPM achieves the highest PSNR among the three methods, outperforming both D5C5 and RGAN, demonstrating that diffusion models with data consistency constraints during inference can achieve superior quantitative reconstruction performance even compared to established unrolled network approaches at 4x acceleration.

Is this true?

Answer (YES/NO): YES